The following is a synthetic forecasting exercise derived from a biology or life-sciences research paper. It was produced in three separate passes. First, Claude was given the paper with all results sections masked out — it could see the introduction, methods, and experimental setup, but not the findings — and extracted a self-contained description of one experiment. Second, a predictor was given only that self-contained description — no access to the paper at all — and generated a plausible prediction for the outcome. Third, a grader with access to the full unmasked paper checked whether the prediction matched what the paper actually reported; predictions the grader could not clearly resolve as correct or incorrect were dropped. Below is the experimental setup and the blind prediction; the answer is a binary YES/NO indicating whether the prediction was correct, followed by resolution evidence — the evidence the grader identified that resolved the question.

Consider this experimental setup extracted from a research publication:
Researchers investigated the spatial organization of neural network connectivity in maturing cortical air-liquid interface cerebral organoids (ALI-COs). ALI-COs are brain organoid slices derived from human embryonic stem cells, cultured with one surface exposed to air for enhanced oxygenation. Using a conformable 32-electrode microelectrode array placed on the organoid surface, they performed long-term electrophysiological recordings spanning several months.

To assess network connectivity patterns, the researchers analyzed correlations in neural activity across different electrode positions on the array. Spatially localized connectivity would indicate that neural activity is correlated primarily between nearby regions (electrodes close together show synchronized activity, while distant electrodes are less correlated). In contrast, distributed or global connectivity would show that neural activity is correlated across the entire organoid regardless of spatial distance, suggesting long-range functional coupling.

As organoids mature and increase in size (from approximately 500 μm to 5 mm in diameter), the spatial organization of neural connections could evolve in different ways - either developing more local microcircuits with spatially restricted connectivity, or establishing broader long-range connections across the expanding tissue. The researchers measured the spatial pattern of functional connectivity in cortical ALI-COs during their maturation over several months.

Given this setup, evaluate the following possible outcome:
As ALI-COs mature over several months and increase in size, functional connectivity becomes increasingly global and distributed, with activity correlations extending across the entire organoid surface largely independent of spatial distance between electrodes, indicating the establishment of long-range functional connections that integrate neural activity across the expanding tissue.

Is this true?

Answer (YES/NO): NO